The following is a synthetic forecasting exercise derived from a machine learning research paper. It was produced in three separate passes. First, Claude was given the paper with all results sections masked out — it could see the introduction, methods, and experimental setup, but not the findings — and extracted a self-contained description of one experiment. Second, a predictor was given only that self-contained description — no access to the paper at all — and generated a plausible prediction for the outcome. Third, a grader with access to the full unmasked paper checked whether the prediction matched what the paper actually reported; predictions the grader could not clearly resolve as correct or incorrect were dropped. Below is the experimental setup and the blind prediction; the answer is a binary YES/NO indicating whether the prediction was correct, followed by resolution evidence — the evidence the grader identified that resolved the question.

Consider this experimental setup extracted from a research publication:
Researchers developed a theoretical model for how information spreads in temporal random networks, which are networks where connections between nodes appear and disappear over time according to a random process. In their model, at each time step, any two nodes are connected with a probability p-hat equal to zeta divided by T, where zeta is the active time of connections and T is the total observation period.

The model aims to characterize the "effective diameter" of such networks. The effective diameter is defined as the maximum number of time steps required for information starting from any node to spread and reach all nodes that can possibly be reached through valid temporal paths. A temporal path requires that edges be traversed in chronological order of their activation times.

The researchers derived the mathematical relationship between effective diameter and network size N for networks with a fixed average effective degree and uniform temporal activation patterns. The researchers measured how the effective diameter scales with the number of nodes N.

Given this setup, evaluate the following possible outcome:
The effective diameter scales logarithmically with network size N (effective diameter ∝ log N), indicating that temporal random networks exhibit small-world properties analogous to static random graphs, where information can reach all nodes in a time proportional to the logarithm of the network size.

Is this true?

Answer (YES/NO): YES